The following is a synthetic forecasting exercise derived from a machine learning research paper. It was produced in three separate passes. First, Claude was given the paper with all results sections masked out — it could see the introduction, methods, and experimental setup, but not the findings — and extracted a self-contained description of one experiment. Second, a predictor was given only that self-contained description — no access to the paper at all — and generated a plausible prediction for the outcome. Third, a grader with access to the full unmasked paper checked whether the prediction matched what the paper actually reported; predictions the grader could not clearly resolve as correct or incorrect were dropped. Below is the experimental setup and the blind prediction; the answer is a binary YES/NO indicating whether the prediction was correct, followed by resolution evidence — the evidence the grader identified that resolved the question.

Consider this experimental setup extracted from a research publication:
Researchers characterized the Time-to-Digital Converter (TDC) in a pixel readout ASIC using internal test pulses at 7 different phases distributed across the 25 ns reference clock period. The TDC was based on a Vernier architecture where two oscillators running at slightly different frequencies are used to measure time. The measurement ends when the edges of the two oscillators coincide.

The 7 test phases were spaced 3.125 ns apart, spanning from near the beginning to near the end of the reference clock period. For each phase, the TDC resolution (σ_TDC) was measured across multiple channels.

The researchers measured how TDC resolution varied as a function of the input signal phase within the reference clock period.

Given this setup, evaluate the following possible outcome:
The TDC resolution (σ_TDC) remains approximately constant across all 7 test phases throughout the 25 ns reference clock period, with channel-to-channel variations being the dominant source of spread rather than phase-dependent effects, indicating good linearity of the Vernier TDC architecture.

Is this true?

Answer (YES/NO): NO